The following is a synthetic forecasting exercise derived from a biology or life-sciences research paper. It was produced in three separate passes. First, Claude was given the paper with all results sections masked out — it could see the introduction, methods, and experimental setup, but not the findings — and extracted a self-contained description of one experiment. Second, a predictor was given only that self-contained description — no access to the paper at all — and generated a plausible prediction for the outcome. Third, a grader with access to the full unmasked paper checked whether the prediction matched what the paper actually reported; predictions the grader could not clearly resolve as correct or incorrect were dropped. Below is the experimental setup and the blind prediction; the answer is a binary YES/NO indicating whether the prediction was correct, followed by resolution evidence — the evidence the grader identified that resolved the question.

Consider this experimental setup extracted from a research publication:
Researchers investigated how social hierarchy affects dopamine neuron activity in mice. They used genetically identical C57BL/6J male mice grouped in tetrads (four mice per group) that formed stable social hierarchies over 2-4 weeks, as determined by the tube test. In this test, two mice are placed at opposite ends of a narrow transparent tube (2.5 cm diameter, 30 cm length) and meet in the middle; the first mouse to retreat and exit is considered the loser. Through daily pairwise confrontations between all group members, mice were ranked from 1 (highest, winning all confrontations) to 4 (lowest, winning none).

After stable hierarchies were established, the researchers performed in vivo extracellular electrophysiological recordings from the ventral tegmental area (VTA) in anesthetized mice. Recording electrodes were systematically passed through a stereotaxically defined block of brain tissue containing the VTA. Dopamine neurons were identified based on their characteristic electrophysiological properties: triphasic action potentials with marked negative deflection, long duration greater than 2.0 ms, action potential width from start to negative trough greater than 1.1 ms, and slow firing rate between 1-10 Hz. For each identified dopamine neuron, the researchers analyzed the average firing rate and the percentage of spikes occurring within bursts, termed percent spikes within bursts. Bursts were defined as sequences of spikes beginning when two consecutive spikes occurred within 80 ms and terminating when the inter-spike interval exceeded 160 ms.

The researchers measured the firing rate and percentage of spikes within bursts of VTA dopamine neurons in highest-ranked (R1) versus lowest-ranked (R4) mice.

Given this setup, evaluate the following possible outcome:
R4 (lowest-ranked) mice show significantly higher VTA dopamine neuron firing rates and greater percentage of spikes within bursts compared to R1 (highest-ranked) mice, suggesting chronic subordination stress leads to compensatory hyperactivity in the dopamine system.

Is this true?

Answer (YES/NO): NO